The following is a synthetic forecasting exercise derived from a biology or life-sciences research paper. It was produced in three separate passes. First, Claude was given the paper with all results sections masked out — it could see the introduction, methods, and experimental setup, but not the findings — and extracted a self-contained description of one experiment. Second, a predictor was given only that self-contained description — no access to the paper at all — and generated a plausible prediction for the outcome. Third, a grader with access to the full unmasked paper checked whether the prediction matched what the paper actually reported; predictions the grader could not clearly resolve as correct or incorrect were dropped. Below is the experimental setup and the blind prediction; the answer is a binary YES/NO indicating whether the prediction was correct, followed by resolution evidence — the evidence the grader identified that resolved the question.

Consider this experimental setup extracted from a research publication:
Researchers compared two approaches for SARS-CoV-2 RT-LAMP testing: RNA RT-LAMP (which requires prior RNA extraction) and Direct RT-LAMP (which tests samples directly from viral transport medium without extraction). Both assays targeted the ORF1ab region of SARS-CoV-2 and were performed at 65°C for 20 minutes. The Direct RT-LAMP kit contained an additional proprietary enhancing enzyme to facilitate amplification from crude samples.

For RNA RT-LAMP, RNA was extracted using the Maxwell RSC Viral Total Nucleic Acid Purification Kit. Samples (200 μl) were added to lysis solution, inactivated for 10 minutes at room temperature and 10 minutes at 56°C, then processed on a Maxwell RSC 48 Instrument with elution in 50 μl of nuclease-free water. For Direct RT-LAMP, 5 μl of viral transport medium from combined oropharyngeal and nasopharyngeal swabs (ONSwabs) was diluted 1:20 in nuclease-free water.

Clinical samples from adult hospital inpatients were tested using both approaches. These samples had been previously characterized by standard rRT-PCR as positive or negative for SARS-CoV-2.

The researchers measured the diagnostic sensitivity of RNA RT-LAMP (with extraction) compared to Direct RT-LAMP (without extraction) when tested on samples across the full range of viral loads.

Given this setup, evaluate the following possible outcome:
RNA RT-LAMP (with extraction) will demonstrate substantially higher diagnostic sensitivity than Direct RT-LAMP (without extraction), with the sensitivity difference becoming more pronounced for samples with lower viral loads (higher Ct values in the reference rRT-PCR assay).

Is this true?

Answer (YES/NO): YES